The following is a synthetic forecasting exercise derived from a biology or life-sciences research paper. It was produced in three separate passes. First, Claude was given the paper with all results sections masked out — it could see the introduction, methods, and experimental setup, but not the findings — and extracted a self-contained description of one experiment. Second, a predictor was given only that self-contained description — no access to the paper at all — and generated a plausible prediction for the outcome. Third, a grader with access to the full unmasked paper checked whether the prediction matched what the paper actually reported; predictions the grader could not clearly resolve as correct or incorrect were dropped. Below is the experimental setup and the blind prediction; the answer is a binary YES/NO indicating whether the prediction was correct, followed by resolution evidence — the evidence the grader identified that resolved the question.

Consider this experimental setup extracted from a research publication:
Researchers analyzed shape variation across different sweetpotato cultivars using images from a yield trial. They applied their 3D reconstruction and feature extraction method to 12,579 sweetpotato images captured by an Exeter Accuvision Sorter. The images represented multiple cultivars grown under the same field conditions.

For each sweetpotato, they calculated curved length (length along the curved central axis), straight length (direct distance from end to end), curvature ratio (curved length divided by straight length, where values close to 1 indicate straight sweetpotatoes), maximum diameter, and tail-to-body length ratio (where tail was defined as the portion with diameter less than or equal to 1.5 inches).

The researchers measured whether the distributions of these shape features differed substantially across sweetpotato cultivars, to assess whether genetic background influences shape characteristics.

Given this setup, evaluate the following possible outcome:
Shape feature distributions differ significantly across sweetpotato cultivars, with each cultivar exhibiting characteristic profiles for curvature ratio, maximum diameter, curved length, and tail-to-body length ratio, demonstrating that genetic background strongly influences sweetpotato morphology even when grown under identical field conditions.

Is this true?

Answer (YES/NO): NO